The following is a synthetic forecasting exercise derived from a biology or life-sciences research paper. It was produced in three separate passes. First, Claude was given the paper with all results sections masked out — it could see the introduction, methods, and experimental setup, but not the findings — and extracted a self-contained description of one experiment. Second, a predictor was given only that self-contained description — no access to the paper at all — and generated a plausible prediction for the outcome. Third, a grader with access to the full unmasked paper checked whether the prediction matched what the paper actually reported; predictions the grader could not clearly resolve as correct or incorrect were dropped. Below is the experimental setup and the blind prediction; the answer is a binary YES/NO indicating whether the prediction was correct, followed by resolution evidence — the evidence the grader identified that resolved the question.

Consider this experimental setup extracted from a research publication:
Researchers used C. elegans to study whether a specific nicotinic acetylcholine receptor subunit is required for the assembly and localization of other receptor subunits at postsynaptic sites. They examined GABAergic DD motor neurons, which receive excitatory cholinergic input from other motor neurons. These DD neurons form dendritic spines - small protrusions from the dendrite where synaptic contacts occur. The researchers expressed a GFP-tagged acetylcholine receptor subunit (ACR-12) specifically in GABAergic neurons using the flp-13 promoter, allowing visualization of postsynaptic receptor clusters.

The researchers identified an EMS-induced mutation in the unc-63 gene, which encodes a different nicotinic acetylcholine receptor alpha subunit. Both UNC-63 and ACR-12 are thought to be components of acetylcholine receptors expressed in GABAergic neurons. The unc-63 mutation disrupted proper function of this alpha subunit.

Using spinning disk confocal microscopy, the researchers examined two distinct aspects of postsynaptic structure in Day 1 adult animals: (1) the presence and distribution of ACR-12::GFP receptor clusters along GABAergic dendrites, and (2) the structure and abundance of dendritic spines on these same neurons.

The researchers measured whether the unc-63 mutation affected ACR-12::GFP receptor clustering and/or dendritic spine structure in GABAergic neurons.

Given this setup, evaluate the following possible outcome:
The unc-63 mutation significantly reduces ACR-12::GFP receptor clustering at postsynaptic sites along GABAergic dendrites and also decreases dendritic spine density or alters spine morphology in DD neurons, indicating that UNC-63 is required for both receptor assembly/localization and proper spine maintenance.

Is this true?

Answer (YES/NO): NO